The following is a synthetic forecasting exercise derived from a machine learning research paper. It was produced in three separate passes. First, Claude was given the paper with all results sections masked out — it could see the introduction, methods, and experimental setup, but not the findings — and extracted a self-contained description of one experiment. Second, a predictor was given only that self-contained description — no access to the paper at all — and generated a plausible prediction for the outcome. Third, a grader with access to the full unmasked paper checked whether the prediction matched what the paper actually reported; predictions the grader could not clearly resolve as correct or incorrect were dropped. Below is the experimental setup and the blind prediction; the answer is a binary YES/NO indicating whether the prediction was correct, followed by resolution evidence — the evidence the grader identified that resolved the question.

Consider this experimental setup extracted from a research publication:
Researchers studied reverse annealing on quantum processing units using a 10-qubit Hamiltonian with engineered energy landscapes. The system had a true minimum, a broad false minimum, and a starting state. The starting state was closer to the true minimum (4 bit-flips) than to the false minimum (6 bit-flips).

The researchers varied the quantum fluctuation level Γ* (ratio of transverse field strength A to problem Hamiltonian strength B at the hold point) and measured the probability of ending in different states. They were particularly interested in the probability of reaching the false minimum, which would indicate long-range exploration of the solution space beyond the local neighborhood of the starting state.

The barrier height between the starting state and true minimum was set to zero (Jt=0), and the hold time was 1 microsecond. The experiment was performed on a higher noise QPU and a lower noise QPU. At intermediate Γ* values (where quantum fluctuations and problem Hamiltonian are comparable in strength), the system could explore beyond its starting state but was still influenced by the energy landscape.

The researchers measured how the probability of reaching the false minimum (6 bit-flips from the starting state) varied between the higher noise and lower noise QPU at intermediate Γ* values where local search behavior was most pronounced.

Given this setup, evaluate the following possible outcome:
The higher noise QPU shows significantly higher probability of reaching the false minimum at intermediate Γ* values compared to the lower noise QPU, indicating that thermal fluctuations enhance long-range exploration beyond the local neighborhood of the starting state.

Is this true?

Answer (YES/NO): NO